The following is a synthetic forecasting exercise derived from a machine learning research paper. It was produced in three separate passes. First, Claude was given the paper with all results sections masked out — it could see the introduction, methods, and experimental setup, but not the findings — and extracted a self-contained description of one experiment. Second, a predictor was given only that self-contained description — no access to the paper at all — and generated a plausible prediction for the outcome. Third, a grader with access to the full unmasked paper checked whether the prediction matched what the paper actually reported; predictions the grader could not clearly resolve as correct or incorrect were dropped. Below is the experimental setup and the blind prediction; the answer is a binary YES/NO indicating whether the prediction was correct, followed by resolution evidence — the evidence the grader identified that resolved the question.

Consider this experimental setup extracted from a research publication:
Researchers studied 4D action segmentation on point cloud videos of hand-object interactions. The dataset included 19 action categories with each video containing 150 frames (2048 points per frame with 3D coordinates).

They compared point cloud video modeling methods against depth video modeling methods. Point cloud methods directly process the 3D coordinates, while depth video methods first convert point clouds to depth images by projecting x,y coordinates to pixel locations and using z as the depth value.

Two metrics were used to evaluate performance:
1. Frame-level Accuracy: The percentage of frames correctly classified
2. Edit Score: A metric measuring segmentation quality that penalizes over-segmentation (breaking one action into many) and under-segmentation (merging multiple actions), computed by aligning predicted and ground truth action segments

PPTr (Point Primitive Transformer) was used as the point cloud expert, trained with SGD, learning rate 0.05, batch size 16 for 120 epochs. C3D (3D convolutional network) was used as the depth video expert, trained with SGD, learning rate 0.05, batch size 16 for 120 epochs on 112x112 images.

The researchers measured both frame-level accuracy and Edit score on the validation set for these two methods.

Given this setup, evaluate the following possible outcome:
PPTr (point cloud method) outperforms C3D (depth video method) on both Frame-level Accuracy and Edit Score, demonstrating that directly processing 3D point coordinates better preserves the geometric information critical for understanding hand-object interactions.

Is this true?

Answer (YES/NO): NO